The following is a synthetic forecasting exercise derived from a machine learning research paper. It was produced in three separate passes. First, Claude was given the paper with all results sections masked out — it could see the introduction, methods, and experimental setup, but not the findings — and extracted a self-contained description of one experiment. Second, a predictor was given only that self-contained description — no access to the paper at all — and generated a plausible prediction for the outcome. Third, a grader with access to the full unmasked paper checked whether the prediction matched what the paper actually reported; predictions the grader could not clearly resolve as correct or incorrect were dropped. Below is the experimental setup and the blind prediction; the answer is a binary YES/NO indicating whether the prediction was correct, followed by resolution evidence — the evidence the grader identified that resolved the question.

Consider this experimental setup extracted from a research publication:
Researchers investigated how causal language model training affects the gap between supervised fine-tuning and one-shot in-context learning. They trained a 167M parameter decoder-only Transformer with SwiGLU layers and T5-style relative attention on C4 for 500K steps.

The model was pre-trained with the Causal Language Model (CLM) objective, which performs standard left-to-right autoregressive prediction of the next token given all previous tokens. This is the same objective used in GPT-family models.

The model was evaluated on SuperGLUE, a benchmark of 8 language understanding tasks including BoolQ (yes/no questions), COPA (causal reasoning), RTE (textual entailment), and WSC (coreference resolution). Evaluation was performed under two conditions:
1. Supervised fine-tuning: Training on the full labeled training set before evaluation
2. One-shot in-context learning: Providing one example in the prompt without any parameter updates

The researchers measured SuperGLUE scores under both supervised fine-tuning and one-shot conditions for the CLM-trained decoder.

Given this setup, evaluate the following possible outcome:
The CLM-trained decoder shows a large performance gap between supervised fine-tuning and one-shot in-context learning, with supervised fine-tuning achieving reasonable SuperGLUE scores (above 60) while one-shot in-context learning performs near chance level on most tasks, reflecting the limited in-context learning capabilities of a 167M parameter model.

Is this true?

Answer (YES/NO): YES